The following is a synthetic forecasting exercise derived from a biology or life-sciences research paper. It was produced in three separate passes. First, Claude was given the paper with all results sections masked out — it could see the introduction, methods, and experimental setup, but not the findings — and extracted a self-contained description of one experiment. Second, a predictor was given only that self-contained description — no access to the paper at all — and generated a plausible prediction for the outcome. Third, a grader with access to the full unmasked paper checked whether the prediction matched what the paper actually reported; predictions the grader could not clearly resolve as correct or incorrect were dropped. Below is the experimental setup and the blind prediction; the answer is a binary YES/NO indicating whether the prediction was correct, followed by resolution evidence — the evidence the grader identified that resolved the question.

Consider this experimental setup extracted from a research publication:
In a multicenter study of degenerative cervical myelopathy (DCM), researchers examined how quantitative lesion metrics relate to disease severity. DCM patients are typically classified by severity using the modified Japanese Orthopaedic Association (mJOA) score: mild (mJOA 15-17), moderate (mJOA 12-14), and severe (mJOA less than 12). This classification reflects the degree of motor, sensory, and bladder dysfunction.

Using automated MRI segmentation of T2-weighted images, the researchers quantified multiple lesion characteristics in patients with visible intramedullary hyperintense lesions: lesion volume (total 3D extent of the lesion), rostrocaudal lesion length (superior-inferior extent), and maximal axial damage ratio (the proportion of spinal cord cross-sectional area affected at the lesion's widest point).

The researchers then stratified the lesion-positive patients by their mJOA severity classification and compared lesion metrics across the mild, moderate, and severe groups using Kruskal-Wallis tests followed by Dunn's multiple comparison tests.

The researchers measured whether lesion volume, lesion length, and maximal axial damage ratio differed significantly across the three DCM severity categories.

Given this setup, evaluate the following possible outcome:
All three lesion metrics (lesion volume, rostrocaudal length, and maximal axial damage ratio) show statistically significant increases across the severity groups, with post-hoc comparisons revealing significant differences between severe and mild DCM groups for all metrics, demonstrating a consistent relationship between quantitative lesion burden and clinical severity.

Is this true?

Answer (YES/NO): NO